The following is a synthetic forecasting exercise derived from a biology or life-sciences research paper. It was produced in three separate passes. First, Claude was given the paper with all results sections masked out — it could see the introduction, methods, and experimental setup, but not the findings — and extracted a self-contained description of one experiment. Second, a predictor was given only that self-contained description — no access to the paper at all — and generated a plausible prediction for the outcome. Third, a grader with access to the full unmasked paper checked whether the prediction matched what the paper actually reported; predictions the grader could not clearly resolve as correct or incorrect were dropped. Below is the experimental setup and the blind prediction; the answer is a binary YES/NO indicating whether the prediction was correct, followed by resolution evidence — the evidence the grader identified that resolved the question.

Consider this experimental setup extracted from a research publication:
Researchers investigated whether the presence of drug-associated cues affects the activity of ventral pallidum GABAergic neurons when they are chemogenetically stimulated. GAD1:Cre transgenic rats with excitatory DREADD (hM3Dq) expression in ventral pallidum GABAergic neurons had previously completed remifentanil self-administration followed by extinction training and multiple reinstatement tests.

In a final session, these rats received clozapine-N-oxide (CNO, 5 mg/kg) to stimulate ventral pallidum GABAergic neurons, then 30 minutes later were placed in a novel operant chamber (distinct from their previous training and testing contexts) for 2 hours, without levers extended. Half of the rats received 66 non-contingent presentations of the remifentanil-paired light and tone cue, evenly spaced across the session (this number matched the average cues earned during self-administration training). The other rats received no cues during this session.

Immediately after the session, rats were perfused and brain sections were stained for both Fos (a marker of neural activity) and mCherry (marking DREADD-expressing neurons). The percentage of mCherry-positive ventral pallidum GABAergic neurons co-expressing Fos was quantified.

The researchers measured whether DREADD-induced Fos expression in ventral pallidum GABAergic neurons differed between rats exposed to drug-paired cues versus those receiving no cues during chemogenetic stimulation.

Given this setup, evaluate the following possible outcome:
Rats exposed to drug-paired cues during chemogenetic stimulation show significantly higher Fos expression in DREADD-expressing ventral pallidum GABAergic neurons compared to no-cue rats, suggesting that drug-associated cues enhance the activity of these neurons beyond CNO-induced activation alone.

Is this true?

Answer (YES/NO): NO